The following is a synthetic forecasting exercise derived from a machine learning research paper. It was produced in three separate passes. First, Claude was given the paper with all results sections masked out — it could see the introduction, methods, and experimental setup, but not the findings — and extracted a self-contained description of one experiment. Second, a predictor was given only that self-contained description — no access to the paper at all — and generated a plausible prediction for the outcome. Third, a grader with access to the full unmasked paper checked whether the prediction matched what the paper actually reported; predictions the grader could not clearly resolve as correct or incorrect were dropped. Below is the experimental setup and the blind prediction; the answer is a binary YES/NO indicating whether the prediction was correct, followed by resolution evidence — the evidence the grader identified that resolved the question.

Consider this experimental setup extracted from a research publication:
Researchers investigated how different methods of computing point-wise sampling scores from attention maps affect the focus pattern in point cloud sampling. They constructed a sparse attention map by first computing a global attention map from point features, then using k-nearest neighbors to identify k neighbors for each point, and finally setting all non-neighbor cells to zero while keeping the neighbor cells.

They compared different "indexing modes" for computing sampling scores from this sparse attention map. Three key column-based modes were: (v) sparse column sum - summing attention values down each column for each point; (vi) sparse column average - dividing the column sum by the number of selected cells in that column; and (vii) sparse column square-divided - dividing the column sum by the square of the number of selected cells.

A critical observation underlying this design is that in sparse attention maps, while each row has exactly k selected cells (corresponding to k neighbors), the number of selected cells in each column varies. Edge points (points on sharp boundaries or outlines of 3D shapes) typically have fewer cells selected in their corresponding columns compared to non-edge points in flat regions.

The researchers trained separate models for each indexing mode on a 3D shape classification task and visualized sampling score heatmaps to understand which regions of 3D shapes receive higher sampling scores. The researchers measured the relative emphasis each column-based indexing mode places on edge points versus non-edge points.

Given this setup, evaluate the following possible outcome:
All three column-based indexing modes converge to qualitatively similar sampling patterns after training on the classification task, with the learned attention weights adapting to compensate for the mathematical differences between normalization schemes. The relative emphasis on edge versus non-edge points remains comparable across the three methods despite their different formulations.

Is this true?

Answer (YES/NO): NO